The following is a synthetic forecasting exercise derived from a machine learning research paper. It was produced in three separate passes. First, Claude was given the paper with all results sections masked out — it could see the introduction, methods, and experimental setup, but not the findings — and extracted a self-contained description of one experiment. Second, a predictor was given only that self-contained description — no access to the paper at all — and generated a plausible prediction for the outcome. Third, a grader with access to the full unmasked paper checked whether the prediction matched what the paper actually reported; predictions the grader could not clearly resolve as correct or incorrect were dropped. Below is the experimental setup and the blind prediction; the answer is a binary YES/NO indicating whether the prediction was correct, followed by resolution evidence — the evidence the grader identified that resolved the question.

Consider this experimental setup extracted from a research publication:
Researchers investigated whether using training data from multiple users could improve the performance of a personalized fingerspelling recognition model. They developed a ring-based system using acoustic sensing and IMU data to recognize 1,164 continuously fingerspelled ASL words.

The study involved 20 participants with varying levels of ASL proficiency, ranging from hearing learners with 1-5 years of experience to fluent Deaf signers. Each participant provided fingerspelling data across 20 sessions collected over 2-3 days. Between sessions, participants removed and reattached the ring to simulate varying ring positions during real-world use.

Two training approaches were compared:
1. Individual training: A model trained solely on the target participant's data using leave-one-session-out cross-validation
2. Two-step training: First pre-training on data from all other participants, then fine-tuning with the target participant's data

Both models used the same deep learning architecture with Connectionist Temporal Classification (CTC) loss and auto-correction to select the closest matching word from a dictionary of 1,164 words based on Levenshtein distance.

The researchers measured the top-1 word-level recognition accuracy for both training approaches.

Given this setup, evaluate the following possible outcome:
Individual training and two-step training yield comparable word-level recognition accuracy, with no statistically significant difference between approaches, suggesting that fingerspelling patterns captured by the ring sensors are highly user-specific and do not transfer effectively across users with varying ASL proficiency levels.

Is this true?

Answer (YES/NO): NO